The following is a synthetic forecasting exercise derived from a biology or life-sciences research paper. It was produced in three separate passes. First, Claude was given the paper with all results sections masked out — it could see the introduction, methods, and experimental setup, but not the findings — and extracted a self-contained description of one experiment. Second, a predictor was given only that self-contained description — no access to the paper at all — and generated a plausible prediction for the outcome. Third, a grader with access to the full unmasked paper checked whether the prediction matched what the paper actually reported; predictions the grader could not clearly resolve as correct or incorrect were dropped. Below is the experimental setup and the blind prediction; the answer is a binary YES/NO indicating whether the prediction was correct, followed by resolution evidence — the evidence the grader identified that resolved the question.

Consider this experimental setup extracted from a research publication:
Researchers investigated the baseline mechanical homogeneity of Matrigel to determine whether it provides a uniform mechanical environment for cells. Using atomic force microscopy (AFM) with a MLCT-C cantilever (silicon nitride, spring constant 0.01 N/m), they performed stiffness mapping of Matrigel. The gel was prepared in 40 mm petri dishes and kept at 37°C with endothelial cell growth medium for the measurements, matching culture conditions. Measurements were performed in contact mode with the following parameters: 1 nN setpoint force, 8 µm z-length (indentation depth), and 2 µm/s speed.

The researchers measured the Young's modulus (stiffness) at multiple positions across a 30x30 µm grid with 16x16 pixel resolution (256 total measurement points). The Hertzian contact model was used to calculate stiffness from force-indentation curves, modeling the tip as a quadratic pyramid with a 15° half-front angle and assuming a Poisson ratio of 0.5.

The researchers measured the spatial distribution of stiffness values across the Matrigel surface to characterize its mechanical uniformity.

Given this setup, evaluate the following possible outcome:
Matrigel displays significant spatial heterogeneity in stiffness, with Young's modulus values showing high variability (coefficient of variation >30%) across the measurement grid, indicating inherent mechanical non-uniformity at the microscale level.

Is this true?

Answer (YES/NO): NO